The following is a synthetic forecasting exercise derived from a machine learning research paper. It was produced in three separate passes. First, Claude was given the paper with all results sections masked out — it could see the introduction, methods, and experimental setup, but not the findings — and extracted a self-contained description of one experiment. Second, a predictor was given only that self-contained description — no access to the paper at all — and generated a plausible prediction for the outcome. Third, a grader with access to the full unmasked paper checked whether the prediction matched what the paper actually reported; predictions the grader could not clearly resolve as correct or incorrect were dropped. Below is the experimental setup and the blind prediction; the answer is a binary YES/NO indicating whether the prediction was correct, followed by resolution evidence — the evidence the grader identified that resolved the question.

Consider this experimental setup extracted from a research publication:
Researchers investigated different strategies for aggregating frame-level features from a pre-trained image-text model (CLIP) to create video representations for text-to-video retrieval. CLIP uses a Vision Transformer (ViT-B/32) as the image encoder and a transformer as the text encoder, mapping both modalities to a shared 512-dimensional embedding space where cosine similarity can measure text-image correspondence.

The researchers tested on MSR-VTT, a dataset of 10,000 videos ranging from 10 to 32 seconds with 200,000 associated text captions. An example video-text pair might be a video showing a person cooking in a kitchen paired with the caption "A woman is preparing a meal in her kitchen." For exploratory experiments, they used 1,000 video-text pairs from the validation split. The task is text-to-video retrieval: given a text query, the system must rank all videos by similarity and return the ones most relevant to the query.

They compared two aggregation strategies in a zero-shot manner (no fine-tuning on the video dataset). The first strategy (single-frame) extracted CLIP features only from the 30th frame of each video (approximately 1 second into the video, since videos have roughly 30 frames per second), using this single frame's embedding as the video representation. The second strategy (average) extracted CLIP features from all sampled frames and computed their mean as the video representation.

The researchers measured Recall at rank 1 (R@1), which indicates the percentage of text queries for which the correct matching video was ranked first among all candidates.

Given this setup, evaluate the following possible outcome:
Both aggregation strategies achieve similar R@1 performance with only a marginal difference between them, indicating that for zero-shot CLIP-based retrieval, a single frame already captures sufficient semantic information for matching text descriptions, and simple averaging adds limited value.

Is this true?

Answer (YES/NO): NO